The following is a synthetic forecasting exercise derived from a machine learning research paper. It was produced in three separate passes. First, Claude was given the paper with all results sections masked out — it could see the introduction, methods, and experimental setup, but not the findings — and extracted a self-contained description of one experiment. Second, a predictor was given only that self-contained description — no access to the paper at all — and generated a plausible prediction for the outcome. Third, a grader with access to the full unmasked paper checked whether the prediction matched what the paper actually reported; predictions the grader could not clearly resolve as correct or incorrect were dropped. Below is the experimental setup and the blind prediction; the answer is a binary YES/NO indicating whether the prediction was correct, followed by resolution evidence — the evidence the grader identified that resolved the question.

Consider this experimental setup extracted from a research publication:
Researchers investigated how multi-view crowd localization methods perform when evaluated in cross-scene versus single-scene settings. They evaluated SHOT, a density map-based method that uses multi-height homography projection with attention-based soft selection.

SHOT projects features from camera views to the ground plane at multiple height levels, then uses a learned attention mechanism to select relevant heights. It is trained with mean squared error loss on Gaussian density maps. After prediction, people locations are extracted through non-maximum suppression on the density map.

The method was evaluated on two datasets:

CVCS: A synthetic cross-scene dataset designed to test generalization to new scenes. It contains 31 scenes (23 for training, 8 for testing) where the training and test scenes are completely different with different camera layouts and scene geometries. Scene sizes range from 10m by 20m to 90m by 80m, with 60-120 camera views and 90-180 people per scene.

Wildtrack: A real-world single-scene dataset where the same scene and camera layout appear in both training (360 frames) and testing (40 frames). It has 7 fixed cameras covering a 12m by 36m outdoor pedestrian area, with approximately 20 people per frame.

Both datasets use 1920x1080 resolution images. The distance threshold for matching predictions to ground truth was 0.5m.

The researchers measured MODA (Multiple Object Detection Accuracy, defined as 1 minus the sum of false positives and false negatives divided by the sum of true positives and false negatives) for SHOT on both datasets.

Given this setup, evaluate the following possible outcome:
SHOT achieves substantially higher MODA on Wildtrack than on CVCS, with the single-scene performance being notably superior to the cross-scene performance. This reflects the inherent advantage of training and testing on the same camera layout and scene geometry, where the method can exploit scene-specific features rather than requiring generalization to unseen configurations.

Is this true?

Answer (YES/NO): YES